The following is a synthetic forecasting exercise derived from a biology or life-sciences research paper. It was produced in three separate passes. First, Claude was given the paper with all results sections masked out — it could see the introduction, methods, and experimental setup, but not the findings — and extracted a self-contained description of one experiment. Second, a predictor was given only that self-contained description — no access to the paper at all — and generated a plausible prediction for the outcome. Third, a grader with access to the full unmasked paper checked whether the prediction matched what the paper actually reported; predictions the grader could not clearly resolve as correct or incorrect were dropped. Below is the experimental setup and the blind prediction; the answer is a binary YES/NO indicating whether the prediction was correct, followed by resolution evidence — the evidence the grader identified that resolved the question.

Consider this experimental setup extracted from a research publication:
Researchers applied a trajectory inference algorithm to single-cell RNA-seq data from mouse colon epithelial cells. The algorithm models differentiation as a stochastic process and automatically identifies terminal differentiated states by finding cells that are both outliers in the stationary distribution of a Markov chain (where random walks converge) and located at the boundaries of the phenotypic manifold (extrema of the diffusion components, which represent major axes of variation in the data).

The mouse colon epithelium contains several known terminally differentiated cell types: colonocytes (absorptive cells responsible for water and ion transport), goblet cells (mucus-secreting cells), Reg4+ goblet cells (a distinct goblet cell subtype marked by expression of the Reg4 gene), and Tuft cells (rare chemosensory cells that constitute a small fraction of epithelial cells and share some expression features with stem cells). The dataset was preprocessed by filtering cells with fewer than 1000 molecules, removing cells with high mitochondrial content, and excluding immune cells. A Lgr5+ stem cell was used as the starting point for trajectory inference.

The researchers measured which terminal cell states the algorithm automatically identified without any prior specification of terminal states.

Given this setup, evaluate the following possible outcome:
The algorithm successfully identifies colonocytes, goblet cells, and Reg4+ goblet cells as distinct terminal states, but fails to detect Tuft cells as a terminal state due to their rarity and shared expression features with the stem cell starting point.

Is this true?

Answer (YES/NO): YES